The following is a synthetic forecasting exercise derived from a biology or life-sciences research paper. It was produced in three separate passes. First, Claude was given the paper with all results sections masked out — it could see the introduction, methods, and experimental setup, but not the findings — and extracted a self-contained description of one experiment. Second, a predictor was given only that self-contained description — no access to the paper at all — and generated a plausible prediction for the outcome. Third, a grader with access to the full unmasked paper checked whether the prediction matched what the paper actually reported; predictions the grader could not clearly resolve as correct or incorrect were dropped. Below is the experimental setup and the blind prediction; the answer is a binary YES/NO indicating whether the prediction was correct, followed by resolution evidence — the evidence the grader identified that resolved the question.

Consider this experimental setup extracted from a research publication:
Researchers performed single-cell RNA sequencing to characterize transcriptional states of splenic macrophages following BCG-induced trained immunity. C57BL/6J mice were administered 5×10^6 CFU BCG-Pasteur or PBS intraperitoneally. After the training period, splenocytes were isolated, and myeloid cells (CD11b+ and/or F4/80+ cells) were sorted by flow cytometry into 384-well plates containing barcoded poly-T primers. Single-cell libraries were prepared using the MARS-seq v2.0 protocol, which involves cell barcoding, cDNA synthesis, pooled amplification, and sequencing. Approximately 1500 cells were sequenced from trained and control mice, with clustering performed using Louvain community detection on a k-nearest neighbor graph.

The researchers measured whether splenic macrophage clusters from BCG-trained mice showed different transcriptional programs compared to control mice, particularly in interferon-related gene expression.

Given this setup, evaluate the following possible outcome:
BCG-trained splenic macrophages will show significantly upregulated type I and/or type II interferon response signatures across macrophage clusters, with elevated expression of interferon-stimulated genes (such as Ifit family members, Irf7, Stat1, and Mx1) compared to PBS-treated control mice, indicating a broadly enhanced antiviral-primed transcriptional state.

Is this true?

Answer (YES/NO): NO